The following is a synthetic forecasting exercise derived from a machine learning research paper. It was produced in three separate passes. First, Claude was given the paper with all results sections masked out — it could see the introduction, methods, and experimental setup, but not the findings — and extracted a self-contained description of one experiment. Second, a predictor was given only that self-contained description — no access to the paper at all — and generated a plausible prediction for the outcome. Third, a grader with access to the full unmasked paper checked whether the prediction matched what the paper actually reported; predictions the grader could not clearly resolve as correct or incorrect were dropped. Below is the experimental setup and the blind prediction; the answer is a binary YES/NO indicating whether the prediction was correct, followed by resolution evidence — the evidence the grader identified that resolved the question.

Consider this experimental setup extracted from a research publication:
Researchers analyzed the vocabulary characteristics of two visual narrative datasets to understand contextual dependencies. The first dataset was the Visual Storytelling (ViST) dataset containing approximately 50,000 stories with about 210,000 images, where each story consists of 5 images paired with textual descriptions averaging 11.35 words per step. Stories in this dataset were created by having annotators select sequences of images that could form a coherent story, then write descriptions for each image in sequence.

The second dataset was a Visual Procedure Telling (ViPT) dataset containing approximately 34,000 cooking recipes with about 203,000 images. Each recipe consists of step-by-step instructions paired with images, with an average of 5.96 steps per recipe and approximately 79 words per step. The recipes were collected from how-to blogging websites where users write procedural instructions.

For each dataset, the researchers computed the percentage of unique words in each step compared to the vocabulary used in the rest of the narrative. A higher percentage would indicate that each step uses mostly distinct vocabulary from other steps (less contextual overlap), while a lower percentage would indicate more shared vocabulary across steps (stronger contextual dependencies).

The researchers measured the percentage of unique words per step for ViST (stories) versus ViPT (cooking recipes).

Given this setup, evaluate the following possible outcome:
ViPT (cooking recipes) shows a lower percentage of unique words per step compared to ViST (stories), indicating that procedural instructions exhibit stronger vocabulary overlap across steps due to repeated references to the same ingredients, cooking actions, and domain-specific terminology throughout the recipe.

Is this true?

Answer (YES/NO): YES